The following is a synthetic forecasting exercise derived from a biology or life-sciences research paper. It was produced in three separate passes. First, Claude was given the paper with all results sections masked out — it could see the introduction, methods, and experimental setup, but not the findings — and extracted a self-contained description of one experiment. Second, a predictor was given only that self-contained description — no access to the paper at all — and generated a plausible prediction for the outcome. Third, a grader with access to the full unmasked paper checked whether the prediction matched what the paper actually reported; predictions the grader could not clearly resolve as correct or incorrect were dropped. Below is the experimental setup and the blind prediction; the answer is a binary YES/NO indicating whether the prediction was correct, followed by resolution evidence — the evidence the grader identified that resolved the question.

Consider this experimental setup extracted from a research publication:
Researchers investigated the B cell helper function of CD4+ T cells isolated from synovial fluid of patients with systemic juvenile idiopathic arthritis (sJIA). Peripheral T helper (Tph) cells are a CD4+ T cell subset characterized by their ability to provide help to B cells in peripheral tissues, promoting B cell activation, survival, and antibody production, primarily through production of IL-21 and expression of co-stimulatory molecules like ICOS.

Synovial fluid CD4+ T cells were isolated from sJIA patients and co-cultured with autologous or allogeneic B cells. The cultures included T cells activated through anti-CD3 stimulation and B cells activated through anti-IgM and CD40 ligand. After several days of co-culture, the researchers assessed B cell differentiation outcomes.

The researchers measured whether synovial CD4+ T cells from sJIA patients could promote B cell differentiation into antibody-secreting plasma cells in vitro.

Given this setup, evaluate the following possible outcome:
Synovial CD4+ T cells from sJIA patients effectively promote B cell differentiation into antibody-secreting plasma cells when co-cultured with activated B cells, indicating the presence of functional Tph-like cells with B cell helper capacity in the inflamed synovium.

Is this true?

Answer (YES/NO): YES